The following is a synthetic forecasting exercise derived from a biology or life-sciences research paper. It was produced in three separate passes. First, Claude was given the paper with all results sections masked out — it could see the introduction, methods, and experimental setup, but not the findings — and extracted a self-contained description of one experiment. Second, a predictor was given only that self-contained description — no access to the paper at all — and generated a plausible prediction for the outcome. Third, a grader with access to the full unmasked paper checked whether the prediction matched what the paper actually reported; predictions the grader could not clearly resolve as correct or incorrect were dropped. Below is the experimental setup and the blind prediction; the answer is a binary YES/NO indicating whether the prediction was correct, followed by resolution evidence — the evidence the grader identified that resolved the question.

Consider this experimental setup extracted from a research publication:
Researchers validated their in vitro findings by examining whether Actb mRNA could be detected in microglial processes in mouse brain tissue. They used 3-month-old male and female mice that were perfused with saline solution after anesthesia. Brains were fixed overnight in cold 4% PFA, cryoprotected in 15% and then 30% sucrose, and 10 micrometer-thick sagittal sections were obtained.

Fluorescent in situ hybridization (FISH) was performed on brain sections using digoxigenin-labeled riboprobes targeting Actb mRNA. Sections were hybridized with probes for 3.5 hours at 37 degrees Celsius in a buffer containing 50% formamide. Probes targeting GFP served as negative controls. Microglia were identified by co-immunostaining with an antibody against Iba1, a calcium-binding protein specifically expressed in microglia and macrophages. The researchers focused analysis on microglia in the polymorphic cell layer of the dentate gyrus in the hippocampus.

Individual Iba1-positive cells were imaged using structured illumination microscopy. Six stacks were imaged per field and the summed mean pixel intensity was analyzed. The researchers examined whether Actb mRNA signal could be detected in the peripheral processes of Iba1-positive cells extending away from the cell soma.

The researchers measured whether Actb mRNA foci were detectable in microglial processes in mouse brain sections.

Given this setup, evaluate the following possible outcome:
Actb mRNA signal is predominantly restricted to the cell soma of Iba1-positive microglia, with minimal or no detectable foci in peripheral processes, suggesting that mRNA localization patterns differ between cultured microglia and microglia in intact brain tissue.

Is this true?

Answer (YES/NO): NO